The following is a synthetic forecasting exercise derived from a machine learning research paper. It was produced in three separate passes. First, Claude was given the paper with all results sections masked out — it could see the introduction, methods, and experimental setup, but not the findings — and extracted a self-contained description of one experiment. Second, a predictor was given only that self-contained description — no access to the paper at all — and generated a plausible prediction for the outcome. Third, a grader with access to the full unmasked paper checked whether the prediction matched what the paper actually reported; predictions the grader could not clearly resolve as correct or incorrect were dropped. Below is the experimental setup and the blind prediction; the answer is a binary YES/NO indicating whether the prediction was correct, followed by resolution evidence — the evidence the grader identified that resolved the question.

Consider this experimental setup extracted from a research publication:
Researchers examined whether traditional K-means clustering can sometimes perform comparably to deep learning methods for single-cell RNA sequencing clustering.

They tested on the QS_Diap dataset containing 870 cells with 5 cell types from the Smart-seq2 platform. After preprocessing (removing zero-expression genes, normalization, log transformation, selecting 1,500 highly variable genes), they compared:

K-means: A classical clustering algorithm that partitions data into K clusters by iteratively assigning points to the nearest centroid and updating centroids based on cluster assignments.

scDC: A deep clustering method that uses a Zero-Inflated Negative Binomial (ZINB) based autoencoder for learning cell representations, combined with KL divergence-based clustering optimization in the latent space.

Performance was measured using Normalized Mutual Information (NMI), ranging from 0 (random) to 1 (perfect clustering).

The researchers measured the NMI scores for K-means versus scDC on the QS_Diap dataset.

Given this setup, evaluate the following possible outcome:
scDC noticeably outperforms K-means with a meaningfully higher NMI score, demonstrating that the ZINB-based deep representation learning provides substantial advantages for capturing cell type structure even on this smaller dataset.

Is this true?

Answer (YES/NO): NO